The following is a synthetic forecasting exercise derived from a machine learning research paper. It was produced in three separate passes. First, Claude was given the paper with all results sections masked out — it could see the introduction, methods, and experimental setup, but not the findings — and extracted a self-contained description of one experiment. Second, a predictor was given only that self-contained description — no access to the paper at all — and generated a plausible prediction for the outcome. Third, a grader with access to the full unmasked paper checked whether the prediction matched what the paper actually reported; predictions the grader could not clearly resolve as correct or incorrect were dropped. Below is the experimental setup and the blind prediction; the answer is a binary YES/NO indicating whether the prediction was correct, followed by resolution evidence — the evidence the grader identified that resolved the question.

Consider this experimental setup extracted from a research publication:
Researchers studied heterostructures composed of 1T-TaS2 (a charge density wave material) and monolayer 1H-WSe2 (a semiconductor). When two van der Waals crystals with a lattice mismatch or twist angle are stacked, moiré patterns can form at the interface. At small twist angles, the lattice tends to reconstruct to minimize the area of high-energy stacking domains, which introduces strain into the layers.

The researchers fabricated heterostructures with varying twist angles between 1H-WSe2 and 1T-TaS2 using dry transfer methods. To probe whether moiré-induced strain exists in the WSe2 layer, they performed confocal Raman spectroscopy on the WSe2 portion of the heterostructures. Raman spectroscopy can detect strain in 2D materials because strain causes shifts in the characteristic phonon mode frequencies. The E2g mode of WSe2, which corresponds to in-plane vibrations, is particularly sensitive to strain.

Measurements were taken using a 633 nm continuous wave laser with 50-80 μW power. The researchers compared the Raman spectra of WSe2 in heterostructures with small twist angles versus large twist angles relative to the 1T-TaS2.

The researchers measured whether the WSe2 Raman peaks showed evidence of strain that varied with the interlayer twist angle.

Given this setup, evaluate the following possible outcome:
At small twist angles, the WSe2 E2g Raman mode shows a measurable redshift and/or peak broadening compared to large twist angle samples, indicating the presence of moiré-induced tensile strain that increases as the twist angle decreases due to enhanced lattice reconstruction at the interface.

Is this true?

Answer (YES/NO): YES